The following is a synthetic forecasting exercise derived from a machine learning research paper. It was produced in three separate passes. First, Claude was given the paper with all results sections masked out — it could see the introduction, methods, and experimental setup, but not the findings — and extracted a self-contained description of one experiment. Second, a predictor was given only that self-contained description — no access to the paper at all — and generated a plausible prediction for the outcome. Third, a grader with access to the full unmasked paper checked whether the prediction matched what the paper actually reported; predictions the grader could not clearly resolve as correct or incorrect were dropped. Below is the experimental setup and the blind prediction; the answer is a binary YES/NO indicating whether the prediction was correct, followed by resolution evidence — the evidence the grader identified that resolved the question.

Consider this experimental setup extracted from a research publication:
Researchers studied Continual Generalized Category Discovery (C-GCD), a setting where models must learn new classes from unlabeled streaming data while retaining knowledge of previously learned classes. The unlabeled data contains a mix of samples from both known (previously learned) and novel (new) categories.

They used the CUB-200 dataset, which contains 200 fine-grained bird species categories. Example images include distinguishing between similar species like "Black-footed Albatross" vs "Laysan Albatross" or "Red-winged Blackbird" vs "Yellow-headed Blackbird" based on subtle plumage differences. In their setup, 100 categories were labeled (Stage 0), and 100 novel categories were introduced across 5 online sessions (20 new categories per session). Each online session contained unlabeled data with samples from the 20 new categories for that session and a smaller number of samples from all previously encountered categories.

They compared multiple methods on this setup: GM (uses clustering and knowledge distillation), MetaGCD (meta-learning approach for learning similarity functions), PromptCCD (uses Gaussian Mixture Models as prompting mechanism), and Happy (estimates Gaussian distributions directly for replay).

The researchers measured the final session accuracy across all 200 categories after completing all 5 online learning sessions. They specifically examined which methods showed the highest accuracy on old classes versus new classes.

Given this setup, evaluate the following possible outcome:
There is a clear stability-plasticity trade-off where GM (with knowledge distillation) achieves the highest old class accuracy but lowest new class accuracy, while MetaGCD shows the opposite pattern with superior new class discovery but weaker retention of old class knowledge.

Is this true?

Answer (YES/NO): NO